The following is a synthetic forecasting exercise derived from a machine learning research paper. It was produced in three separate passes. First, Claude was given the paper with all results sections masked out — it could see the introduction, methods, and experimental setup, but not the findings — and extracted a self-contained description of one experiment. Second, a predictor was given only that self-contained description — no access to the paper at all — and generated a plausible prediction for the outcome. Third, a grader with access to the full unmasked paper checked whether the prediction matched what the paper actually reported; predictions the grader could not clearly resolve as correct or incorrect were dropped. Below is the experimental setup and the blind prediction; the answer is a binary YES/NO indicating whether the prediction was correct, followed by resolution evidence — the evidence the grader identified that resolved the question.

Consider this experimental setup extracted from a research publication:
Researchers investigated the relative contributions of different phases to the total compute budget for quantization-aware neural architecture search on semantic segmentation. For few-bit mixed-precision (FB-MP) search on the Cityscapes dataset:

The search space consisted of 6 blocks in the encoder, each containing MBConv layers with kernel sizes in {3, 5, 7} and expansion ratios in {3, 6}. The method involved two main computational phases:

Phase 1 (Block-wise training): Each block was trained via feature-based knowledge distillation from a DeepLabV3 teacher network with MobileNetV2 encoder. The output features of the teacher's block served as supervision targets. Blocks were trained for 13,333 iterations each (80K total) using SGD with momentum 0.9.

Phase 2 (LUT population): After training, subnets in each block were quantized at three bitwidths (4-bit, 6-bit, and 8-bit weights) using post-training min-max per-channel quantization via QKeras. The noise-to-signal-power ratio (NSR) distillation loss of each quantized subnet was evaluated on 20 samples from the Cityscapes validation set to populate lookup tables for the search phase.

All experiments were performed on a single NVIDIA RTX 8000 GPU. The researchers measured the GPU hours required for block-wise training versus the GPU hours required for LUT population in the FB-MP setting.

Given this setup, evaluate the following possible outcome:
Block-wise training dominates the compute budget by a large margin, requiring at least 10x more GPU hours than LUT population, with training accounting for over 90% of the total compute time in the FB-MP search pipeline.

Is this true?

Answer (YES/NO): NO